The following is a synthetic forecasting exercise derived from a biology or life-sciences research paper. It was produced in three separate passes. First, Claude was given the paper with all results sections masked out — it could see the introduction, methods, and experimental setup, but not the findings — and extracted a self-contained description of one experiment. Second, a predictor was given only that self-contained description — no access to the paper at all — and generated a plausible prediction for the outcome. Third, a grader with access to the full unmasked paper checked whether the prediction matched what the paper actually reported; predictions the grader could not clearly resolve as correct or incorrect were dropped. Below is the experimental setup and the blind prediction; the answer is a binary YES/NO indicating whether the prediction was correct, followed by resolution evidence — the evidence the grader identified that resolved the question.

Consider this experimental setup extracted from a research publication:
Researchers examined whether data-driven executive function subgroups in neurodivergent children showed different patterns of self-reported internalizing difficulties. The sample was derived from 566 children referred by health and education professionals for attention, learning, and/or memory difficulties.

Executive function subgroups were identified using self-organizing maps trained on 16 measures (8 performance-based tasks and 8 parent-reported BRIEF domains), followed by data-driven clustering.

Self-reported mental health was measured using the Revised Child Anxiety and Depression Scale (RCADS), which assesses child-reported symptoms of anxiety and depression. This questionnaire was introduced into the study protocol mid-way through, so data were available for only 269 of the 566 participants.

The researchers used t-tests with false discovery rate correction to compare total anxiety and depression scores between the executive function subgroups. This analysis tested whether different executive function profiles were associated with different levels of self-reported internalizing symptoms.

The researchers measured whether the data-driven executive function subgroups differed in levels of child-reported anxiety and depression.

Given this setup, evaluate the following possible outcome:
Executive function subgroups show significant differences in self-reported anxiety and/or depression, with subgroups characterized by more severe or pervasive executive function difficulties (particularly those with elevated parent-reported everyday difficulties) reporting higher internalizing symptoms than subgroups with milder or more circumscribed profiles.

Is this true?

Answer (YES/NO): NO